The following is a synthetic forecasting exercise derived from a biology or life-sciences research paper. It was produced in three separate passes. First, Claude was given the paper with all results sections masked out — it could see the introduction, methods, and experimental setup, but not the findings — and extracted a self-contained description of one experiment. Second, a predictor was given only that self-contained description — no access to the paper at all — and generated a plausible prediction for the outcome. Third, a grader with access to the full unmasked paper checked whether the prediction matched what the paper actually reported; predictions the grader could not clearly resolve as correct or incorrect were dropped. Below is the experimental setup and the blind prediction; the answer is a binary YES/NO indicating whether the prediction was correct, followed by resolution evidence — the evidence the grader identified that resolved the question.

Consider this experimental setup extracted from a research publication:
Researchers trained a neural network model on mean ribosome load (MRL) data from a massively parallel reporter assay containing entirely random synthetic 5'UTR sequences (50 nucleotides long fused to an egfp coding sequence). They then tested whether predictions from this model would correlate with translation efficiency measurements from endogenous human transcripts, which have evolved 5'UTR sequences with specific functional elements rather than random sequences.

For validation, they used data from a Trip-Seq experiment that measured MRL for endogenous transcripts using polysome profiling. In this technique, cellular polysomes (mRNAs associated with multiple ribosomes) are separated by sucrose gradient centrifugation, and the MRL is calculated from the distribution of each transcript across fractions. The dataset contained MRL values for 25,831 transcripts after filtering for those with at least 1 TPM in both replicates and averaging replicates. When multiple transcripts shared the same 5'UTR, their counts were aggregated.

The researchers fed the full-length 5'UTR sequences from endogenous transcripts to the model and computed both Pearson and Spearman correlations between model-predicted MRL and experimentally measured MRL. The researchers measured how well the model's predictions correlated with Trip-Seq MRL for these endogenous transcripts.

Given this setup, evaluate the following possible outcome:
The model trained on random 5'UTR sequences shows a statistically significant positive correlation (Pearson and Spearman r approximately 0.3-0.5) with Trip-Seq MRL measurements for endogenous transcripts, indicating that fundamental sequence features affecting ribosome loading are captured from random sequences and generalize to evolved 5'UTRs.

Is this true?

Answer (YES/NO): NO